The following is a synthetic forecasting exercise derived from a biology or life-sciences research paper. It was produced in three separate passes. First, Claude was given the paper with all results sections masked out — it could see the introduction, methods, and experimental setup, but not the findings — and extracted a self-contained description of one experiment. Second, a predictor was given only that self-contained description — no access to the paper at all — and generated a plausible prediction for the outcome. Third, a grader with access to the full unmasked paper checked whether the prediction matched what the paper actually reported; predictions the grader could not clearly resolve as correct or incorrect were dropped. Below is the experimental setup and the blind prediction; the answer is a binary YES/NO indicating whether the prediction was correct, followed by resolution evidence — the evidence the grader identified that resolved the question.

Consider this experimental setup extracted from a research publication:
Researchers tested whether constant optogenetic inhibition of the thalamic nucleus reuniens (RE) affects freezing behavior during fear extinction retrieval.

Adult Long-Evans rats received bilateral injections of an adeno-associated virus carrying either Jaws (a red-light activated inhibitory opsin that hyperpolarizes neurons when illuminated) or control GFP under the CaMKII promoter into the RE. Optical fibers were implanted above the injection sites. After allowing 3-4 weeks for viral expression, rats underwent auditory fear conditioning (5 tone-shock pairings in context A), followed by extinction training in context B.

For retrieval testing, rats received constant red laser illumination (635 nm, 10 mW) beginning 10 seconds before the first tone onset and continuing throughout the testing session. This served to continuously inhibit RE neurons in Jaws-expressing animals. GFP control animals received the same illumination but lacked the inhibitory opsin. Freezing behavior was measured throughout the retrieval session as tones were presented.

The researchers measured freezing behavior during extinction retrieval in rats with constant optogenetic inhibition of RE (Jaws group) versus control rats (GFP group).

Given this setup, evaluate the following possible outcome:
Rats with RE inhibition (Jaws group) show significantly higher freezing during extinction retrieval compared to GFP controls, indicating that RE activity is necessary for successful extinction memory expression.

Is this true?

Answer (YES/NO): YES